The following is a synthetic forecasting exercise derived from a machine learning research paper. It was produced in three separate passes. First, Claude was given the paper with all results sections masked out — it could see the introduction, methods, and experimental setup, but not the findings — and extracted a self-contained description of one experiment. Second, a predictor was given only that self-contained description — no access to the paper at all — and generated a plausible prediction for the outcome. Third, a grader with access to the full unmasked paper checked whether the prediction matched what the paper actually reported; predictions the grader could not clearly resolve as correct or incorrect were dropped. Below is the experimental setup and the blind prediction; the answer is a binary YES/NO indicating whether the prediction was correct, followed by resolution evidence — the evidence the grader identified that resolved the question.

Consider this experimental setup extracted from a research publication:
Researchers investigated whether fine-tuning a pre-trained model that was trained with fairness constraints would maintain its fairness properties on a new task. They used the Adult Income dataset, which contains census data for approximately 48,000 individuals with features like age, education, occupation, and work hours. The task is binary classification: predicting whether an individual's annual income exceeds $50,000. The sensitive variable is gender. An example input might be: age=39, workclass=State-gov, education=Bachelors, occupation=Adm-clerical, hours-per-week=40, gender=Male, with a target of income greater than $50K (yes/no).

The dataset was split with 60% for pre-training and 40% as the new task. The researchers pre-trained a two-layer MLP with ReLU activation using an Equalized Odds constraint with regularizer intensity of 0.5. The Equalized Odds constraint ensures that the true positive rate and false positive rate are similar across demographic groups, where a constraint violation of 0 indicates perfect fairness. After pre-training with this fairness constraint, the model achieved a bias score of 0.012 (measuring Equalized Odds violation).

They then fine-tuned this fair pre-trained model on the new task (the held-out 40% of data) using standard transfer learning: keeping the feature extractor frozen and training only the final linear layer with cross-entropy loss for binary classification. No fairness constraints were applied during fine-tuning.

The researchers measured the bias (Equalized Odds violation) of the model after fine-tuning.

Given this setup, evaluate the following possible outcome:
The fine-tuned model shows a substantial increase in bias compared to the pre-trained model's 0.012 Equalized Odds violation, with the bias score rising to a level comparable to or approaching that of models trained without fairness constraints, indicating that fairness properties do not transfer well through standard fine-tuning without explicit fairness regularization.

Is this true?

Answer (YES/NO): YES